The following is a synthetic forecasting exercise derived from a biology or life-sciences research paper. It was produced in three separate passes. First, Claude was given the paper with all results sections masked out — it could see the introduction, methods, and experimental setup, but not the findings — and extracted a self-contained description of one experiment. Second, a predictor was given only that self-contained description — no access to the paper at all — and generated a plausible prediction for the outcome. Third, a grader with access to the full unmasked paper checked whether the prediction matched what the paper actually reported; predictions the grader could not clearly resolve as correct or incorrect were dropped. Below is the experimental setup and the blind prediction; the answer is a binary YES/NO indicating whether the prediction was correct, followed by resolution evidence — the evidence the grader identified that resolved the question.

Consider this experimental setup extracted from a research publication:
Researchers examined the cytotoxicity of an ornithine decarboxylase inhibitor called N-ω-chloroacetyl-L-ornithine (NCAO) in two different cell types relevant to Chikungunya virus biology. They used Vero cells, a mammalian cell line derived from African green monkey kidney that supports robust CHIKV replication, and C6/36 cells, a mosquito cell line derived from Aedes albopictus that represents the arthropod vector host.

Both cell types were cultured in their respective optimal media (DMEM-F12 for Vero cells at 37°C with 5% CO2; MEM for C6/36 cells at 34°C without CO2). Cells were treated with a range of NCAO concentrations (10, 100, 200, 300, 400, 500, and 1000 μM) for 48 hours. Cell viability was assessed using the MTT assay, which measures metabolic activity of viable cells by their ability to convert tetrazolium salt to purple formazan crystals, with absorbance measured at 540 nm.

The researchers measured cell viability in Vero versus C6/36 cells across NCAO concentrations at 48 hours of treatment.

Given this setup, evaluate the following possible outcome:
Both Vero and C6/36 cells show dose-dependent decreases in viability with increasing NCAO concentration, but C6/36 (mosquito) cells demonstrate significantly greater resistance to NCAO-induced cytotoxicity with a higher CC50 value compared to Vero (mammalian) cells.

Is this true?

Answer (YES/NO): NO